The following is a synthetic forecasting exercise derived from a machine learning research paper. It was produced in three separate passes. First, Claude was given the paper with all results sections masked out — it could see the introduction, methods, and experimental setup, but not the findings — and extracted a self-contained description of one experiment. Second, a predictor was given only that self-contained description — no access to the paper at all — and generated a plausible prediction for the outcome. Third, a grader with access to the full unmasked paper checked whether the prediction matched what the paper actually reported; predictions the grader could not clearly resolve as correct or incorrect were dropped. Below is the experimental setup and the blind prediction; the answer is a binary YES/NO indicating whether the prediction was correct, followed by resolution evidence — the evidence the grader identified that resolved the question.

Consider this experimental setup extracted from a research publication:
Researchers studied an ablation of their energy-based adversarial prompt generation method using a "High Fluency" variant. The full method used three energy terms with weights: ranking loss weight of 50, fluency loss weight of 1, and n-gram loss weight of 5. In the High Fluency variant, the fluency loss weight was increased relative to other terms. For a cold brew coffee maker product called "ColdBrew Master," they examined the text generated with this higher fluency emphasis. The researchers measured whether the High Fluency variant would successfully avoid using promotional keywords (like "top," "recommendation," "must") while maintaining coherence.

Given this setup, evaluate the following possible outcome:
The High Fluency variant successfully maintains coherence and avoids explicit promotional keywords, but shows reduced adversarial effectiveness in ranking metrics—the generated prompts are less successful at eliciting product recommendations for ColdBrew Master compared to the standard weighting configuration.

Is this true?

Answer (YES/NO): NO